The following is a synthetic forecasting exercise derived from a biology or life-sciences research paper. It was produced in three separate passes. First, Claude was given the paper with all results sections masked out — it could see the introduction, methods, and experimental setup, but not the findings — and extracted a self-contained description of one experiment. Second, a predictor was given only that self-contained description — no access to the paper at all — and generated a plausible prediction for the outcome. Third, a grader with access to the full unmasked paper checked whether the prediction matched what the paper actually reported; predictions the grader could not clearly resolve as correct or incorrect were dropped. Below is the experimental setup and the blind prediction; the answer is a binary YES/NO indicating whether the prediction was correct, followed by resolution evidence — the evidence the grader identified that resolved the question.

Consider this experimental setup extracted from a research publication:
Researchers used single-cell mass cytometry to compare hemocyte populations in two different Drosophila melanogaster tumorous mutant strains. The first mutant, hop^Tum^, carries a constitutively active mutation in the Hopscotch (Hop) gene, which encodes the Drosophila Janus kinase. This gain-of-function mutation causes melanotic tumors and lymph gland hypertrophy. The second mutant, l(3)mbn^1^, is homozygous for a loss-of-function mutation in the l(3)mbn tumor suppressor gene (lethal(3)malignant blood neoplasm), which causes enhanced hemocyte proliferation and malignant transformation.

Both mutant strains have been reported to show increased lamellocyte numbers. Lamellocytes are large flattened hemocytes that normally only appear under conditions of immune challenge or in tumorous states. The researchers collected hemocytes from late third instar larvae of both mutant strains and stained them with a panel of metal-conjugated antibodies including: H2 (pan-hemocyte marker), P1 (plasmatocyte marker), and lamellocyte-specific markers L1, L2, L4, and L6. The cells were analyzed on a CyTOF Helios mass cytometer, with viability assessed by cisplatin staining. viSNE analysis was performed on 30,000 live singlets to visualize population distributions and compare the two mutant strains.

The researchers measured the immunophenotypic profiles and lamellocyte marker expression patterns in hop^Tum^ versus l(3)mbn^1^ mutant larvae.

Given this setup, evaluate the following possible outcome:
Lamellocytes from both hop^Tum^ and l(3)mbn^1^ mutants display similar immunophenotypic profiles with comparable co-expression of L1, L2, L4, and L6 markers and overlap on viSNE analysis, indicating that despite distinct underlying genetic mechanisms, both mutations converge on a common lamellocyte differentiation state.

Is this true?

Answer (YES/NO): YES